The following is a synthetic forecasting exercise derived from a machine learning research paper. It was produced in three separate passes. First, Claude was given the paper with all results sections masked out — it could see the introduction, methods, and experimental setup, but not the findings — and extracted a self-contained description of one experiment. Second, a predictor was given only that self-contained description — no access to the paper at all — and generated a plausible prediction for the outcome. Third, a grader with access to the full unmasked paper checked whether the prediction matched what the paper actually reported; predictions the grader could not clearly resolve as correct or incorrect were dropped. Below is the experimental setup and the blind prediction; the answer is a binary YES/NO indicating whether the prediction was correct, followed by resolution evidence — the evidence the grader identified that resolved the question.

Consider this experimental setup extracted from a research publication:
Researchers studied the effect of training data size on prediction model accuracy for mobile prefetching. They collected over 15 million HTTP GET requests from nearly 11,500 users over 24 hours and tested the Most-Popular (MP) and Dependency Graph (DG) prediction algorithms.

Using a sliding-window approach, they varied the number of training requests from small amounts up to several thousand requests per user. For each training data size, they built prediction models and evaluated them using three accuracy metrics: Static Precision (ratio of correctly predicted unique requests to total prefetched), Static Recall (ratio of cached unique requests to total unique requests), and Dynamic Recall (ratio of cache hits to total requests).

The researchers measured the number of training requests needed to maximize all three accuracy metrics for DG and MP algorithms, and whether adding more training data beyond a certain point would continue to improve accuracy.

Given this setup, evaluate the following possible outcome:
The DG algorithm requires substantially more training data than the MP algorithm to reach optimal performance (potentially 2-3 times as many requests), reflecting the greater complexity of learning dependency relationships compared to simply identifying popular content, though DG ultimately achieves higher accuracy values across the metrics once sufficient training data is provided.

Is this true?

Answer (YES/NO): NO